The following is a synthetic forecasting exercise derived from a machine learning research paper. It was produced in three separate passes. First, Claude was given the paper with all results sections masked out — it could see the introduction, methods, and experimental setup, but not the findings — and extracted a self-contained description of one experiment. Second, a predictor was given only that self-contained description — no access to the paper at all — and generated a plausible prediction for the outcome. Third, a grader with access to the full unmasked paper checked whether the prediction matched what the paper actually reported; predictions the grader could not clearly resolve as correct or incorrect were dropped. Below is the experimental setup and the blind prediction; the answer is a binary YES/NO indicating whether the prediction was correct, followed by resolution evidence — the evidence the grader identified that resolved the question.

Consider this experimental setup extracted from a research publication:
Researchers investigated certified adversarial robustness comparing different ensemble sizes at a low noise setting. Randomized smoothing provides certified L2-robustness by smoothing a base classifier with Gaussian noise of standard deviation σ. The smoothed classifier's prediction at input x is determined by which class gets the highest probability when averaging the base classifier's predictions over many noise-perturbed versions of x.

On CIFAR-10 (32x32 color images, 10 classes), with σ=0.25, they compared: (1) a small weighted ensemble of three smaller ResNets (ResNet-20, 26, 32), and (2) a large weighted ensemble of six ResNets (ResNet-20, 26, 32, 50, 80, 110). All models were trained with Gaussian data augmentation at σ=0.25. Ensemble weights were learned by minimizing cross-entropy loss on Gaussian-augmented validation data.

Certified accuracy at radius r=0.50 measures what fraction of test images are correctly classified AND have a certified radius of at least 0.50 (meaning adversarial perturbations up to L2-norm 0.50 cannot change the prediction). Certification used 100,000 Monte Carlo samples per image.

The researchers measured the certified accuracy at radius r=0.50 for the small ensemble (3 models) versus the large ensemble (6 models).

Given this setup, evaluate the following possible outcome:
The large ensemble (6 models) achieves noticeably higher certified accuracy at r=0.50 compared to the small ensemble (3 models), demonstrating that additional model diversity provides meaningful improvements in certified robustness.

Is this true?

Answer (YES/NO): YES